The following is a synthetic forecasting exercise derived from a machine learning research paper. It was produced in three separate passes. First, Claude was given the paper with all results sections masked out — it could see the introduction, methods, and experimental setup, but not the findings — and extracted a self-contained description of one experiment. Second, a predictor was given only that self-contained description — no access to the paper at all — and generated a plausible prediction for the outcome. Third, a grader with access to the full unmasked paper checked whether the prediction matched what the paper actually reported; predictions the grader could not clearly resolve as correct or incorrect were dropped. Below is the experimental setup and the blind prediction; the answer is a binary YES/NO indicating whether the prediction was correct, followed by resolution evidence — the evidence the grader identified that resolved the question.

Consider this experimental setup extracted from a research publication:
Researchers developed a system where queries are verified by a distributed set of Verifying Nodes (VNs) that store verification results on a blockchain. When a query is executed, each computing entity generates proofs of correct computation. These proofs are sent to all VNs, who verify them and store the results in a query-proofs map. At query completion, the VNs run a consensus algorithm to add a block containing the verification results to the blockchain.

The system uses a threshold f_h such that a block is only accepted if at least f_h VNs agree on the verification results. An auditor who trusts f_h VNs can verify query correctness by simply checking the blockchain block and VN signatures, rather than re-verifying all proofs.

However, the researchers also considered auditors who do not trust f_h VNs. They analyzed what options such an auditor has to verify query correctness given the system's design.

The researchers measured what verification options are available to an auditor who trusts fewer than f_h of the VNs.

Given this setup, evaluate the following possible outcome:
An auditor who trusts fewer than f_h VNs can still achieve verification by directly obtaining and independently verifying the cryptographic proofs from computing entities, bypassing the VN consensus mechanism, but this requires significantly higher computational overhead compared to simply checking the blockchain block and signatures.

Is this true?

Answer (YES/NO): NO